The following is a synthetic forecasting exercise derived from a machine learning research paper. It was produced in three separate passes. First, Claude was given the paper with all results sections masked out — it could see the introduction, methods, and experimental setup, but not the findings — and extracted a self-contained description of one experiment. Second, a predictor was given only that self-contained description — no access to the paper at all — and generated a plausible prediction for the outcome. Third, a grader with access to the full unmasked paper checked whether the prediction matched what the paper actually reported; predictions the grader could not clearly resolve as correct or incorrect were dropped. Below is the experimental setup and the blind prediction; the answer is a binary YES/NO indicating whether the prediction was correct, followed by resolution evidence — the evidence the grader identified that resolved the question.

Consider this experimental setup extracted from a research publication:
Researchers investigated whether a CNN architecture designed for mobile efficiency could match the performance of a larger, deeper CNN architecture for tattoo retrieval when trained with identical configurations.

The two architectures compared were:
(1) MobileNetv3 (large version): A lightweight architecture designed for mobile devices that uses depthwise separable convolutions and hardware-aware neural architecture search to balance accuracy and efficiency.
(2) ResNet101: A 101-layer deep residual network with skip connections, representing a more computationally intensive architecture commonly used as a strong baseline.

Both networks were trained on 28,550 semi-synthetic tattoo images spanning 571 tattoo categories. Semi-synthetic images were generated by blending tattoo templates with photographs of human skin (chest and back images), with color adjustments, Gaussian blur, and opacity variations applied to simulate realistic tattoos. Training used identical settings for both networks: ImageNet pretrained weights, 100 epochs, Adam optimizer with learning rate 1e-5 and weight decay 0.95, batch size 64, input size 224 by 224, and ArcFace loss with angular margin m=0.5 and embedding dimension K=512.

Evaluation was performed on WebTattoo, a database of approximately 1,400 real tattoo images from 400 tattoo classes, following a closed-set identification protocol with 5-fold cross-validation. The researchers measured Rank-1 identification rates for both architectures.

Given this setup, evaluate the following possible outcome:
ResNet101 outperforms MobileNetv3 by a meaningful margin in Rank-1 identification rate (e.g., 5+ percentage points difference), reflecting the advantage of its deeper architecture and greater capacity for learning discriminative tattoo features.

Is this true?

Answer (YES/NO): NO